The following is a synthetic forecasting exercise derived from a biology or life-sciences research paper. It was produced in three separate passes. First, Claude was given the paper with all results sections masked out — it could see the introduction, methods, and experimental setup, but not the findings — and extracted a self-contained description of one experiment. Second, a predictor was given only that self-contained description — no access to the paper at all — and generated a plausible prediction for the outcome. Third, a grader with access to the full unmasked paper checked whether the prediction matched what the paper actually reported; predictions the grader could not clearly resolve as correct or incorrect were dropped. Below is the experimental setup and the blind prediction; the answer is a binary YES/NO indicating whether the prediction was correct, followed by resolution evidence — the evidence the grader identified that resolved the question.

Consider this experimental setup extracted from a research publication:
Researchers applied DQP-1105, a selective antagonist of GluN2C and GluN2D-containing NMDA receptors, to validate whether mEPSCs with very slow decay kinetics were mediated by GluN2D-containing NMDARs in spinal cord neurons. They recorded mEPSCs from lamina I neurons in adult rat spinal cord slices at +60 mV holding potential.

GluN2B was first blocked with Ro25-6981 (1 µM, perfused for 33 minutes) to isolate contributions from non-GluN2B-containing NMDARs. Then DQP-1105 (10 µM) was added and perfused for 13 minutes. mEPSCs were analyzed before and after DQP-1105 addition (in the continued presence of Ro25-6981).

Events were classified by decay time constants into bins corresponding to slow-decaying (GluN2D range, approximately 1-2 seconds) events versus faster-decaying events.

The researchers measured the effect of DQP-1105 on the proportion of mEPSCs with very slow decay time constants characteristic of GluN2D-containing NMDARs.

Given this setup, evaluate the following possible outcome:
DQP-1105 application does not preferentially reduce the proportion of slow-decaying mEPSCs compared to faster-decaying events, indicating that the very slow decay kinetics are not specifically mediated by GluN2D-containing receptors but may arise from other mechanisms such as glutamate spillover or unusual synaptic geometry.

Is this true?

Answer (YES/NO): NO